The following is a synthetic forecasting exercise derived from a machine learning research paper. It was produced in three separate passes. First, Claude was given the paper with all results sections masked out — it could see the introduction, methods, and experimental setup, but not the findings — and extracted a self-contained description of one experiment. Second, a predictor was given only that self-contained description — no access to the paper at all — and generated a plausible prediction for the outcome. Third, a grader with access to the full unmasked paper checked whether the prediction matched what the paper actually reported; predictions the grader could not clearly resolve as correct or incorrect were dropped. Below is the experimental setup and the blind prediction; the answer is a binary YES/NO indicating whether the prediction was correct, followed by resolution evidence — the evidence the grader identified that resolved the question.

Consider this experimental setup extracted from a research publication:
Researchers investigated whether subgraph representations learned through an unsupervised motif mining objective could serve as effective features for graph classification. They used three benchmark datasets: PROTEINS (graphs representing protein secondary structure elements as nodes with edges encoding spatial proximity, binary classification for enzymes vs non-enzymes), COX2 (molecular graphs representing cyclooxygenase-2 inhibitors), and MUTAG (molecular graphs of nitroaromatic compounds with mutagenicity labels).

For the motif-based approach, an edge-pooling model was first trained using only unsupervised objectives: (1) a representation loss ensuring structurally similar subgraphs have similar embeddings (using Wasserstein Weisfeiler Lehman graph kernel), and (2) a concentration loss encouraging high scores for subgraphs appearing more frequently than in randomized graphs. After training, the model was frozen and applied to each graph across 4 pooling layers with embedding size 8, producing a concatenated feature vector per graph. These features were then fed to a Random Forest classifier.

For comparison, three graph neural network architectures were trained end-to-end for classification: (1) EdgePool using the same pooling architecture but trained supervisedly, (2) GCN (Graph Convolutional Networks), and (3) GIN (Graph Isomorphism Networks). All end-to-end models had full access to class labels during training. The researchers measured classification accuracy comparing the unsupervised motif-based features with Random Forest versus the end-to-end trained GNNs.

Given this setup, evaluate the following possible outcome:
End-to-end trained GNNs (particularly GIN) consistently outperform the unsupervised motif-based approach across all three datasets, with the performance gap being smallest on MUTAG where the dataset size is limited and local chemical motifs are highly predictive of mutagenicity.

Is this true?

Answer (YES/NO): NO